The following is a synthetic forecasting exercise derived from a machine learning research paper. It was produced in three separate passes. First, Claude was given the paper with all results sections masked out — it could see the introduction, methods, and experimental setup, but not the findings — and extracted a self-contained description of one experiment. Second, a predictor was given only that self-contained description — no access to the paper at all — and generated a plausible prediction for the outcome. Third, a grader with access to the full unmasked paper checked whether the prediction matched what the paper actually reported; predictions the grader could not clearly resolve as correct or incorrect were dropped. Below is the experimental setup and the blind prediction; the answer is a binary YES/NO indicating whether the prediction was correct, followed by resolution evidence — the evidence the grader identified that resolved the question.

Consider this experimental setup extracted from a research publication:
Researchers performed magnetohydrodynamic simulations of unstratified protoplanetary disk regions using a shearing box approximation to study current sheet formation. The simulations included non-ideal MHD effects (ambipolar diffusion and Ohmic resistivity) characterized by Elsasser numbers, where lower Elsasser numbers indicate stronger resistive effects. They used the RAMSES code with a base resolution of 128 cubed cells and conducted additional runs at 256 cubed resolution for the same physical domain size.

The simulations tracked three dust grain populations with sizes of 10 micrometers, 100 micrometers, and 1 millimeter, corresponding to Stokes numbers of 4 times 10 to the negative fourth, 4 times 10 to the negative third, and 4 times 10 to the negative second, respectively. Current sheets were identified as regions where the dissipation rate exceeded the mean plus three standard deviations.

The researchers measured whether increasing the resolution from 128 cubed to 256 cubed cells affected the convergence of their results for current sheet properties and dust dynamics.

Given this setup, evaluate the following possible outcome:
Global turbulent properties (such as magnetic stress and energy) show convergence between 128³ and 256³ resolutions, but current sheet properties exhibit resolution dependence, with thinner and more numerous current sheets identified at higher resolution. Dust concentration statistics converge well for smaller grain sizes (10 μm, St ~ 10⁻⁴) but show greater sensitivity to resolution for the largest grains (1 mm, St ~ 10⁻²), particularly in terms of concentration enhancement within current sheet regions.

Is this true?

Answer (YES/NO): NO